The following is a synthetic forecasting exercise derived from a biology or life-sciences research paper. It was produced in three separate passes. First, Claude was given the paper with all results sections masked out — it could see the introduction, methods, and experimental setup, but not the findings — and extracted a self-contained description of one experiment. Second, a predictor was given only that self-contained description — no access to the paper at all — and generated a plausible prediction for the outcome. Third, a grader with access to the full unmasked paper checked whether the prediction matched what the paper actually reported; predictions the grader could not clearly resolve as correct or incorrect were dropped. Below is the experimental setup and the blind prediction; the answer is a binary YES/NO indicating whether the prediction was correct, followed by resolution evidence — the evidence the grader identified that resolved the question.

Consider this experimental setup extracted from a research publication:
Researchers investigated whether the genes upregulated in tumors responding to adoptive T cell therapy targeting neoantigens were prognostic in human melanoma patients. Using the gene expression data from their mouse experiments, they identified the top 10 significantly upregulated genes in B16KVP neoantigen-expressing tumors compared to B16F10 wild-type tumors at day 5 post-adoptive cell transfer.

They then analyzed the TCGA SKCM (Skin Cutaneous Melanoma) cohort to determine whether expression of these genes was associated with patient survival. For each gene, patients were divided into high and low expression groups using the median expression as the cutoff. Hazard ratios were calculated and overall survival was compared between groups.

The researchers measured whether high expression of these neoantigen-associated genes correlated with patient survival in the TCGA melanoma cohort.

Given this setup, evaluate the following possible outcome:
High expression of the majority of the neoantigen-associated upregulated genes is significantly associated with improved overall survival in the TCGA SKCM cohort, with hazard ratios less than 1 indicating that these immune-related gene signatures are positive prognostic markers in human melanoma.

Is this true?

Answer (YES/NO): YES